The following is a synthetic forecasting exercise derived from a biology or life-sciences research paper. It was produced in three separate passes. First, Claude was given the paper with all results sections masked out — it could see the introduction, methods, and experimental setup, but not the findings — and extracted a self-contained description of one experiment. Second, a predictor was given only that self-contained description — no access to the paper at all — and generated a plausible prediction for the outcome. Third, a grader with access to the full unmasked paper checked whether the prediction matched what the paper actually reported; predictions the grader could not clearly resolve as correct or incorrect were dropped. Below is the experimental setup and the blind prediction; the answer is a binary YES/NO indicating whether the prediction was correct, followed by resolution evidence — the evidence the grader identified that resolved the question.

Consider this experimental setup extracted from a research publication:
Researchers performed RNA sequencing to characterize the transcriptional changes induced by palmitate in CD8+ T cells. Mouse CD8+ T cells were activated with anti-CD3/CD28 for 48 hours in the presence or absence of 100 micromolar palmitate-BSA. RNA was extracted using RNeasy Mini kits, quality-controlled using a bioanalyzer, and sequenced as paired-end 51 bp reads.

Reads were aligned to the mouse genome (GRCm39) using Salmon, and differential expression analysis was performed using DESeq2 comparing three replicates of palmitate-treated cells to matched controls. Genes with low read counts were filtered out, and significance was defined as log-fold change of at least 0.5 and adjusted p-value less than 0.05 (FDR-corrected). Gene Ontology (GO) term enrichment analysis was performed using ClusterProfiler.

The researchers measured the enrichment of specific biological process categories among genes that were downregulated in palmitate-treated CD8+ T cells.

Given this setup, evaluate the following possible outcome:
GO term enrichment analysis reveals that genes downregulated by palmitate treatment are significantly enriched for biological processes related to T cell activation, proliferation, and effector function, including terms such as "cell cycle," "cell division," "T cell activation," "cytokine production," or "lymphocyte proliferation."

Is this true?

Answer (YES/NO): YES